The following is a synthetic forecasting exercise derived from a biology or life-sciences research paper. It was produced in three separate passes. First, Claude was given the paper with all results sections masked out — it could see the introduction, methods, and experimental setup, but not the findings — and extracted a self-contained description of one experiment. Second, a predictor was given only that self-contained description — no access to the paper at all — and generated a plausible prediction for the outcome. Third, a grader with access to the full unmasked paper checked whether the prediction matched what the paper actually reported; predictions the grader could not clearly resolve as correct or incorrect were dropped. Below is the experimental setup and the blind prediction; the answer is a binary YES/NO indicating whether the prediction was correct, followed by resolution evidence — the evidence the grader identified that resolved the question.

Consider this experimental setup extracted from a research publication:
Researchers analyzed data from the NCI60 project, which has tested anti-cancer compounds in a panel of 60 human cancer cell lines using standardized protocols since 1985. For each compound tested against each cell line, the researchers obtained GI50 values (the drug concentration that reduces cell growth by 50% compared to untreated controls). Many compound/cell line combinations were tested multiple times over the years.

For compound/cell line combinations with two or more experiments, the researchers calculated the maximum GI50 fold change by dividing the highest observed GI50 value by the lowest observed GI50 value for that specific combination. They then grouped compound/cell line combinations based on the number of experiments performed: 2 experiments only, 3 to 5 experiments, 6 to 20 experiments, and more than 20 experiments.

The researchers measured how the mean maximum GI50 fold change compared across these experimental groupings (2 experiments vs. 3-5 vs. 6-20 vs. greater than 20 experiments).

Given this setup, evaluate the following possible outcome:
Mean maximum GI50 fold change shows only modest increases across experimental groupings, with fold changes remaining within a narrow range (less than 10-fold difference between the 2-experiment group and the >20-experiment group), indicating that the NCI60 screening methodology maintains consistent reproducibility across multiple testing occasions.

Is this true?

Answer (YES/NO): NO